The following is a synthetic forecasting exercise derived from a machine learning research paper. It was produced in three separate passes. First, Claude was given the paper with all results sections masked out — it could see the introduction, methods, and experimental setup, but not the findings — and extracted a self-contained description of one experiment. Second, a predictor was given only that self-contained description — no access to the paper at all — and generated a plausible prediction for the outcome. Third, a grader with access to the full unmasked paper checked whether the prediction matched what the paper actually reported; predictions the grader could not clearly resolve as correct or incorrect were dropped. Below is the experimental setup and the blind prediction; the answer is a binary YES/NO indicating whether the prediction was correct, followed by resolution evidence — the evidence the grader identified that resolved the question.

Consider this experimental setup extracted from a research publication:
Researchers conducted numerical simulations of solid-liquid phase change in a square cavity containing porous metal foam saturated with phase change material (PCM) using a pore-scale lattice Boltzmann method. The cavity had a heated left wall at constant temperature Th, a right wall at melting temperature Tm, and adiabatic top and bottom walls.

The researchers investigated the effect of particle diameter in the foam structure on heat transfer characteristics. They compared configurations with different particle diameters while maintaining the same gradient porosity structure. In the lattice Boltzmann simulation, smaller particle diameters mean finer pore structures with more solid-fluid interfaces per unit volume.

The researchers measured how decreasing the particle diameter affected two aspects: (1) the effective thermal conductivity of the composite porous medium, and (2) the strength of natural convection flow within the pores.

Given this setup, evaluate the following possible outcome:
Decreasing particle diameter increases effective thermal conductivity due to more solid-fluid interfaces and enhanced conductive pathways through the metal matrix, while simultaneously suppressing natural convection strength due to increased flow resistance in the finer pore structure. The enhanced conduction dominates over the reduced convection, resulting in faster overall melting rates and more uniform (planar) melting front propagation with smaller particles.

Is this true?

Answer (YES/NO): NO